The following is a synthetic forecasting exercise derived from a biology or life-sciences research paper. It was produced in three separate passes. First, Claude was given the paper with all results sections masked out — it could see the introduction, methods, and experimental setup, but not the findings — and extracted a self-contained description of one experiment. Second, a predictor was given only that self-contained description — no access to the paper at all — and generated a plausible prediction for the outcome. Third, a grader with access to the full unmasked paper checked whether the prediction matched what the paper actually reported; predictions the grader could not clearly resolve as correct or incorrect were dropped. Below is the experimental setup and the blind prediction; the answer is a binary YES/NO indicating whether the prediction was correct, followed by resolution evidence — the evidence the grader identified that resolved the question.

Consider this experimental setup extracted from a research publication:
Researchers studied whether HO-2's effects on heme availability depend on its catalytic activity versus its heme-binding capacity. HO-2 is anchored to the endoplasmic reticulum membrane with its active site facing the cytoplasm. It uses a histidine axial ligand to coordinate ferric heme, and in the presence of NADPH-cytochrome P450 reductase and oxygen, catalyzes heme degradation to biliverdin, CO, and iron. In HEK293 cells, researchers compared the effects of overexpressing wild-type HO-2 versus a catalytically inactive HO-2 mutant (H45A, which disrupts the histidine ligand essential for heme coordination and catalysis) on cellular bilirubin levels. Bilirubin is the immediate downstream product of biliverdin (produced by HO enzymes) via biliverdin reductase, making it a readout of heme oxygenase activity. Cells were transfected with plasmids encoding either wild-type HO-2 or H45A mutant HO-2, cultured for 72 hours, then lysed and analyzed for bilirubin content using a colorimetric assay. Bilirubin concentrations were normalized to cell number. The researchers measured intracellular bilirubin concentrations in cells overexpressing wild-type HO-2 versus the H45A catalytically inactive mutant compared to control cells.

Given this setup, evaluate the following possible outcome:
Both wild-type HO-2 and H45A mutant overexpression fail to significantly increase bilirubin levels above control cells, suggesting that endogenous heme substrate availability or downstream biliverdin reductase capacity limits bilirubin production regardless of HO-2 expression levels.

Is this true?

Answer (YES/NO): YES